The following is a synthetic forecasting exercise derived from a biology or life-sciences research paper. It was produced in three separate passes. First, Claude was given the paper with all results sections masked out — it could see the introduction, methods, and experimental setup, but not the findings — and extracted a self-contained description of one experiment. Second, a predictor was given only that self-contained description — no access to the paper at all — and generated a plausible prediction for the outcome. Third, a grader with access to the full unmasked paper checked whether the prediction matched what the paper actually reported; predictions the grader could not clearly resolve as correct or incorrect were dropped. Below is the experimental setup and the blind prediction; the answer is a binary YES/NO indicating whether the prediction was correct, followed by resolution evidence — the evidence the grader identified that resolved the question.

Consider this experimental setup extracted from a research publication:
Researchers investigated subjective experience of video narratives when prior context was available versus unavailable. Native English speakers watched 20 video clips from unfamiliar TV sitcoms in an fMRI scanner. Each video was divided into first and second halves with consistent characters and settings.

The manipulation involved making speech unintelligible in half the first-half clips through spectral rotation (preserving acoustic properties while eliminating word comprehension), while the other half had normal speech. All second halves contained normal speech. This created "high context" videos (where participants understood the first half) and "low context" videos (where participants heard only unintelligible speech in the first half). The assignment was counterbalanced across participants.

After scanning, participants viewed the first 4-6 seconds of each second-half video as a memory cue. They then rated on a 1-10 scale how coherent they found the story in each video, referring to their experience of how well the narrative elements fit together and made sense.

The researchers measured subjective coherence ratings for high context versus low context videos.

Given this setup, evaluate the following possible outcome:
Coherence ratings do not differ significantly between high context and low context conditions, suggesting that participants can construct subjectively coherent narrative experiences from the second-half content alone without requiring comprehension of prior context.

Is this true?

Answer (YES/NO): NO